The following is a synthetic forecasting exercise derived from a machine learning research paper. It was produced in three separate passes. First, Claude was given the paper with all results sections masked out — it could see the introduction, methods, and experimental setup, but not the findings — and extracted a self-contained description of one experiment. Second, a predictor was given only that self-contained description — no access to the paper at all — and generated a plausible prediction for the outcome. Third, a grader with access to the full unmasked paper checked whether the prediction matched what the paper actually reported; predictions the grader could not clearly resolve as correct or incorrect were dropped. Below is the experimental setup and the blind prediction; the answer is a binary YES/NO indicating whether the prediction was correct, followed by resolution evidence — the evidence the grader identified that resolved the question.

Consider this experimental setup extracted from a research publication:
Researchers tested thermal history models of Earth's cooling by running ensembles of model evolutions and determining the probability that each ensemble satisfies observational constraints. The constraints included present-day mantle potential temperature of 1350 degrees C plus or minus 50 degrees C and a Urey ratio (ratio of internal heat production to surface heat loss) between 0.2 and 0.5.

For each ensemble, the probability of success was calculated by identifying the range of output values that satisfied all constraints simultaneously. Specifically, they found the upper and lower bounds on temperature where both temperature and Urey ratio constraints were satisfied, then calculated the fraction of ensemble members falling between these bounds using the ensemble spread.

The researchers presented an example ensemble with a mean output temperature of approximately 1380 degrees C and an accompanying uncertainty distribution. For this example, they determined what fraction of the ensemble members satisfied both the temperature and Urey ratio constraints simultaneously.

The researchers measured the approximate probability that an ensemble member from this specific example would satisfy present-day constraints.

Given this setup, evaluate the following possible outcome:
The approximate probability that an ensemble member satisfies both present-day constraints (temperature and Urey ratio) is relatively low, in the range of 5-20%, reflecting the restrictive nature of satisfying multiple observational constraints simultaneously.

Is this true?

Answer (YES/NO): NO